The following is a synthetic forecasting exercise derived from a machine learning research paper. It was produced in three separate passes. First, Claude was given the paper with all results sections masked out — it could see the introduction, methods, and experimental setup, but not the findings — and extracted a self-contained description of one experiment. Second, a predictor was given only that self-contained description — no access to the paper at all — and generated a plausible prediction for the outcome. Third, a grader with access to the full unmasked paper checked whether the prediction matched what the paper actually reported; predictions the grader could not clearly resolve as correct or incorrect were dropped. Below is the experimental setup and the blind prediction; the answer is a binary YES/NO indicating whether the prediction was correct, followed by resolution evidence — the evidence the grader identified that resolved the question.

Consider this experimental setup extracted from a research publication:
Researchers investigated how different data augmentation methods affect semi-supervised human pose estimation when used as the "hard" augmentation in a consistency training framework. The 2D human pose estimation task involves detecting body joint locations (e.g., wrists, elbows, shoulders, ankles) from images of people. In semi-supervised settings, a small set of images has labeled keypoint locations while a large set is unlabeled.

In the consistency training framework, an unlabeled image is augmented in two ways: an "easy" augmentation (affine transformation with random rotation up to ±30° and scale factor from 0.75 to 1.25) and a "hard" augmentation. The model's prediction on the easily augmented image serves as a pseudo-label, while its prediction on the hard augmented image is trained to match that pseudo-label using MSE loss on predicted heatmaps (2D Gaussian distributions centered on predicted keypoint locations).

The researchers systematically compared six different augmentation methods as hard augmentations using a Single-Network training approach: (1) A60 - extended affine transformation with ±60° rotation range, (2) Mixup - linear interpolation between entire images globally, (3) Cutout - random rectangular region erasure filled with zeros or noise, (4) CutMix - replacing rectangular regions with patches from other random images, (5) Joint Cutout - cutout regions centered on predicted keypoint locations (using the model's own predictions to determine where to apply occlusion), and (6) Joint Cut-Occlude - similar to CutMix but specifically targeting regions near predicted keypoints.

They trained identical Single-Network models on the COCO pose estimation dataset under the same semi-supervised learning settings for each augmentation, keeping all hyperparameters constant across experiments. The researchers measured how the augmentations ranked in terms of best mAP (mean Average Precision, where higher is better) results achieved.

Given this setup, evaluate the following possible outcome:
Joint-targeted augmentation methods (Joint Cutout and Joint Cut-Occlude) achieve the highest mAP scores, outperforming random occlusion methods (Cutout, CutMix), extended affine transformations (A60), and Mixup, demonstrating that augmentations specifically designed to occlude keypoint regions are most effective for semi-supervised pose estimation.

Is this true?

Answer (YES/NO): YES